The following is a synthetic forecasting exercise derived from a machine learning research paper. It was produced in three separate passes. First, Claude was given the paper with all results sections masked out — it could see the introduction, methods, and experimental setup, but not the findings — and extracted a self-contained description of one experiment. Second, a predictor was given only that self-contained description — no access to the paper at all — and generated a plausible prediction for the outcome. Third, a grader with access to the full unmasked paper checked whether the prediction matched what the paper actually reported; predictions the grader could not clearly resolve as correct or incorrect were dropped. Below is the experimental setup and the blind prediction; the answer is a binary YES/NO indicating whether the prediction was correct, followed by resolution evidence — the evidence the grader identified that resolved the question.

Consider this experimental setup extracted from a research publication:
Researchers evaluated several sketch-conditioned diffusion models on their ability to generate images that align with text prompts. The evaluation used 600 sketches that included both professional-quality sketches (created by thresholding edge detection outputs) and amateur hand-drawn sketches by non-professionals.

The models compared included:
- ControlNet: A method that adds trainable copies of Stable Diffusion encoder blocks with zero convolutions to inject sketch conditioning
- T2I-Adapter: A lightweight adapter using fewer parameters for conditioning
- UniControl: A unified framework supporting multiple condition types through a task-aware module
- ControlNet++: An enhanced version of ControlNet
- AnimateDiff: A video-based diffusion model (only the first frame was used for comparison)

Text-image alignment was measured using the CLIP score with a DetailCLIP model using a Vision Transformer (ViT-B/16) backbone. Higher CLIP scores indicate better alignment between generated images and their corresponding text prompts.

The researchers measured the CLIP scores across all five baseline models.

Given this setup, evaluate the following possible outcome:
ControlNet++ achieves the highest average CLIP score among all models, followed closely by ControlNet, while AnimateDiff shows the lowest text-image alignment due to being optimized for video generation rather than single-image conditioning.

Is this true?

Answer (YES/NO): NO